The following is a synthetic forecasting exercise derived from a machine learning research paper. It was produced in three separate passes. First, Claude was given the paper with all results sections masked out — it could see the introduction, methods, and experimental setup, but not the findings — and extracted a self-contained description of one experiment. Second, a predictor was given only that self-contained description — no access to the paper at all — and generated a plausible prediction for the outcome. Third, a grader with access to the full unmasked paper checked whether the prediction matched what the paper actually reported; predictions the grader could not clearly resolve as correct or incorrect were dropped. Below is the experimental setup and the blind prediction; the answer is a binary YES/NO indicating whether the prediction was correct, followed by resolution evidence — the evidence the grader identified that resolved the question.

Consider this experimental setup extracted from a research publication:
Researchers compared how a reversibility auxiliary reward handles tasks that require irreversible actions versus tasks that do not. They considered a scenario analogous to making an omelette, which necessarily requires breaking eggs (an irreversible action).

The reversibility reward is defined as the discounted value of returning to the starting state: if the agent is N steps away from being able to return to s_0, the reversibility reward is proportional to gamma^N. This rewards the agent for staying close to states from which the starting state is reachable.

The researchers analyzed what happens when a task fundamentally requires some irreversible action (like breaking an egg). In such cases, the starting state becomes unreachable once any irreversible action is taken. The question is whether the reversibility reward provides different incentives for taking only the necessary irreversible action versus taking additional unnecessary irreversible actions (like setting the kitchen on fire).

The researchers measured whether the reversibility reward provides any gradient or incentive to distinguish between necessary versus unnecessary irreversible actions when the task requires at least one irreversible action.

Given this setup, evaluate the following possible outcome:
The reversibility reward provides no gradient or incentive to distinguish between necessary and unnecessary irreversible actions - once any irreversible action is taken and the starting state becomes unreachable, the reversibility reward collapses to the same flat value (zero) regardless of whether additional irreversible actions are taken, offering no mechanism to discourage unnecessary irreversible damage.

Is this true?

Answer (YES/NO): YES